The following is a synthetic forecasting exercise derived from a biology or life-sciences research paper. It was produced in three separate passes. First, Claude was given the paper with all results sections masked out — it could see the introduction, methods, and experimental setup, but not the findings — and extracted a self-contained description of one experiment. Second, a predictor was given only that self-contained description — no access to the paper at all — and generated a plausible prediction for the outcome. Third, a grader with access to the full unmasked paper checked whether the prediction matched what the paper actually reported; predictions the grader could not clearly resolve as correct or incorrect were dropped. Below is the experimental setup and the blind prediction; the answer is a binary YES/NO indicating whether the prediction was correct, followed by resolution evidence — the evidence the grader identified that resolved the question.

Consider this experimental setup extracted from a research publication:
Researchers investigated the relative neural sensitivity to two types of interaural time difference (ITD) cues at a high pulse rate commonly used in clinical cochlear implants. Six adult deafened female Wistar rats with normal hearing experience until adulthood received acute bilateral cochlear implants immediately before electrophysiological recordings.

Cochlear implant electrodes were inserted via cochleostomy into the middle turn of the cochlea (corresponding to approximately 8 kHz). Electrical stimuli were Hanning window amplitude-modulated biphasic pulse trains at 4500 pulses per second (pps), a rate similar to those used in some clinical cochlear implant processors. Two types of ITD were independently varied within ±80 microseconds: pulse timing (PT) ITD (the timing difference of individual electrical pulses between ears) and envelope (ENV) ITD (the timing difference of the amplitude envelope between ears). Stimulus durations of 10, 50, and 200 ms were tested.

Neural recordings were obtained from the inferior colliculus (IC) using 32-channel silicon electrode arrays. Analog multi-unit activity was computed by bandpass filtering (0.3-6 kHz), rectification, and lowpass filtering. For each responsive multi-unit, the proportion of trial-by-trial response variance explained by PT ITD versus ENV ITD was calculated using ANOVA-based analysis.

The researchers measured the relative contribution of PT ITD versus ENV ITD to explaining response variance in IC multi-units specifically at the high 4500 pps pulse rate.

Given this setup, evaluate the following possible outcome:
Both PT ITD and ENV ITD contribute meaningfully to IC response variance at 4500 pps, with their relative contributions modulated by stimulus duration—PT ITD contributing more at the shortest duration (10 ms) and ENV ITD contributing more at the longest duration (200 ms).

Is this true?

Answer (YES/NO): NO